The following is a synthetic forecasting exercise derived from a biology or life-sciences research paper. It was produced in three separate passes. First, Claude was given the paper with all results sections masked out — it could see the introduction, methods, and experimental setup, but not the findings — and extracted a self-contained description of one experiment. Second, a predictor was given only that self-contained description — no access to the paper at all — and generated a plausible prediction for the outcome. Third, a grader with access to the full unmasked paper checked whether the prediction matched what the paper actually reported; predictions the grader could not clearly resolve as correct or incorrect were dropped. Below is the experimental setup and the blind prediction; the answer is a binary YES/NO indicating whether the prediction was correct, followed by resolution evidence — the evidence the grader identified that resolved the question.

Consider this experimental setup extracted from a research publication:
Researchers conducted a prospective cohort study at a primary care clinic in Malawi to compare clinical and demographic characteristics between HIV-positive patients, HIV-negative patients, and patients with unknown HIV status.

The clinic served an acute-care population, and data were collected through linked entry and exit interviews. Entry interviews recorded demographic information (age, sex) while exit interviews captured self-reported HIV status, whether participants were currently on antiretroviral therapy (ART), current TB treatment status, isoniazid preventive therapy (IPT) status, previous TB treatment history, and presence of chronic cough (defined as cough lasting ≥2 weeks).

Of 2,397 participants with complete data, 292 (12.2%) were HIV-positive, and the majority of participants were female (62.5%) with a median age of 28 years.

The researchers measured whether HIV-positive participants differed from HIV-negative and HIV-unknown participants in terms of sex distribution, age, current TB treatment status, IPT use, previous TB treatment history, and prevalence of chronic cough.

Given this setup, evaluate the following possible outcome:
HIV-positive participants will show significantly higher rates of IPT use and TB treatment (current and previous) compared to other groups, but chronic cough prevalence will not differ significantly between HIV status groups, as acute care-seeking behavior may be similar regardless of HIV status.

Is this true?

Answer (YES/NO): NO